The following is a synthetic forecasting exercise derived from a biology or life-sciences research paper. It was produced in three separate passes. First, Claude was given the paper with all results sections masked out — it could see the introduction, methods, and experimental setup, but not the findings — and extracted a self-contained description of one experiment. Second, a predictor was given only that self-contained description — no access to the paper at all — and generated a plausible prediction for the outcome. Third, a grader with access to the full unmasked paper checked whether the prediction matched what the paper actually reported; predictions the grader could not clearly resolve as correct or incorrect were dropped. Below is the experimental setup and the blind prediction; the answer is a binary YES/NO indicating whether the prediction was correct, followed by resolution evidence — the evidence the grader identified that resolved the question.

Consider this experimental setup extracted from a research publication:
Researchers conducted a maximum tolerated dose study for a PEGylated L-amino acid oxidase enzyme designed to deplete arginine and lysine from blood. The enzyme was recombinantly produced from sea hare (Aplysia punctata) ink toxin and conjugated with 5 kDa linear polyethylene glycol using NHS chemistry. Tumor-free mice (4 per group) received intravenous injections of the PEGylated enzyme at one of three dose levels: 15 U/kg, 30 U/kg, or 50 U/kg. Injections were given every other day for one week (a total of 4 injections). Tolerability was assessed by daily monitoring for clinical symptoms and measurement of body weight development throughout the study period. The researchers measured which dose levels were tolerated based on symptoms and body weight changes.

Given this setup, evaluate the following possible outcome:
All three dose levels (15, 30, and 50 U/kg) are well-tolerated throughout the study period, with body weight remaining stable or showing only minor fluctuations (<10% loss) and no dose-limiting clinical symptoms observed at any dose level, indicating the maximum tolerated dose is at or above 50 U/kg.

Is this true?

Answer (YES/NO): NO